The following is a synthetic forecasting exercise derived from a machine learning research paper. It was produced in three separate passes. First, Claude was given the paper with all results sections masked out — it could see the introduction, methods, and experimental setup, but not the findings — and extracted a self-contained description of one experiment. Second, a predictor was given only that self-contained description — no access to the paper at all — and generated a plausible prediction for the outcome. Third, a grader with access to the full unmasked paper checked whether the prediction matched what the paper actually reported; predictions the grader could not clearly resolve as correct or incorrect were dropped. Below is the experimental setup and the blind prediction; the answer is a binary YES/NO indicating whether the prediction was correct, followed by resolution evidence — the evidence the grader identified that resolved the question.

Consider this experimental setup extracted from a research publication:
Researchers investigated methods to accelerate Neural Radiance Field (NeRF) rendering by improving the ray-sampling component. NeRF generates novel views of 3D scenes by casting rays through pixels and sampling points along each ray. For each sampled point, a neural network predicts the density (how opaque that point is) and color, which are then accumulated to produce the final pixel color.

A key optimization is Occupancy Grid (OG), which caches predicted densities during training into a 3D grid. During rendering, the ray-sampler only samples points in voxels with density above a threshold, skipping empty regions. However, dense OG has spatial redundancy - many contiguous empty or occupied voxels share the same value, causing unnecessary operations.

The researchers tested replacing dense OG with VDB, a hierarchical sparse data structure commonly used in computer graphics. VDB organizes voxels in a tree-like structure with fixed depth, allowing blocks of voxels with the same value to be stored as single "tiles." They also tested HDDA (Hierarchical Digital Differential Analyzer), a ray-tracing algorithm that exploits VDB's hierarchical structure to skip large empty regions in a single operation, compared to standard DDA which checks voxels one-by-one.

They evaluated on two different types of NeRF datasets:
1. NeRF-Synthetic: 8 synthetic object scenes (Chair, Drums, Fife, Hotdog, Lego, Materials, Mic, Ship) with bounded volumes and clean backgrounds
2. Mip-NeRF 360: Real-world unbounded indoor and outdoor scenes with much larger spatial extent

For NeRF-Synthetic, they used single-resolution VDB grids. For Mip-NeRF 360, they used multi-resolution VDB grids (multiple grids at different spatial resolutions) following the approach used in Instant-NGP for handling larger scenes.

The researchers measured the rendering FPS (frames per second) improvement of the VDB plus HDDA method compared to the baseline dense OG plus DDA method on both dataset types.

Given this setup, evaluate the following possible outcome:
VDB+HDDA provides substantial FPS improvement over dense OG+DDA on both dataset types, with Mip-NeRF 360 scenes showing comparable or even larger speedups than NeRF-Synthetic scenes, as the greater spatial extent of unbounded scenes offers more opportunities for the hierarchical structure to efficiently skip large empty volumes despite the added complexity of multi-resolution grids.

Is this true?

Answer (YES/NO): NO